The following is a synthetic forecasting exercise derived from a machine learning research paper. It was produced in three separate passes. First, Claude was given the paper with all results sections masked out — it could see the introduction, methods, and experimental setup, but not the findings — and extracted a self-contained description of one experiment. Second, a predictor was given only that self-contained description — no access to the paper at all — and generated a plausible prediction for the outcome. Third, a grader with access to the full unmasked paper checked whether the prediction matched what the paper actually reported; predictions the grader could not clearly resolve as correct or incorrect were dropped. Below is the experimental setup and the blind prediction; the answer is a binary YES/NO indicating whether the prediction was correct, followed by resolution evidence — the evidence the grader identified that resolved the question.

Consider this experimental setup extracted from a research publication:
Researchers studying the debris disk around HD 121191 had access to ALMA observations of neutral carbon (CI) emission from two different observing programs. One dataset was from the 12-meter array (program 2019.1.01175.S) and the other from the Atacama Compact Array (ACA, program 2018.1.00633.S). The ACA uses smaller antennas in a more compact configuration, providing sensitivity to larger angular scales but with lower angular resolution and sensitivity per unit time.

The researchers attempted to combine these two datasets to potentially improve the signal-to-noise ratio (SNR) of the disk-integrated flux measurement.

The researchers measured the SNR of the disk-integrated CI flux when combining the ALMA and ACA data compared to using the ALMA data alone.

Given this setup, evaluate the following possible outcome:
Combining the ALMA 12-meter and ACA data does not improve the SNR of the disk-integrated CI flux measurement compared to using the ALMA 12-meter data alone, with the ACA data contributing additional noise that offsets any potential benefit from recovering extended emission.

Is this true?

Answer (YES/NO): YES